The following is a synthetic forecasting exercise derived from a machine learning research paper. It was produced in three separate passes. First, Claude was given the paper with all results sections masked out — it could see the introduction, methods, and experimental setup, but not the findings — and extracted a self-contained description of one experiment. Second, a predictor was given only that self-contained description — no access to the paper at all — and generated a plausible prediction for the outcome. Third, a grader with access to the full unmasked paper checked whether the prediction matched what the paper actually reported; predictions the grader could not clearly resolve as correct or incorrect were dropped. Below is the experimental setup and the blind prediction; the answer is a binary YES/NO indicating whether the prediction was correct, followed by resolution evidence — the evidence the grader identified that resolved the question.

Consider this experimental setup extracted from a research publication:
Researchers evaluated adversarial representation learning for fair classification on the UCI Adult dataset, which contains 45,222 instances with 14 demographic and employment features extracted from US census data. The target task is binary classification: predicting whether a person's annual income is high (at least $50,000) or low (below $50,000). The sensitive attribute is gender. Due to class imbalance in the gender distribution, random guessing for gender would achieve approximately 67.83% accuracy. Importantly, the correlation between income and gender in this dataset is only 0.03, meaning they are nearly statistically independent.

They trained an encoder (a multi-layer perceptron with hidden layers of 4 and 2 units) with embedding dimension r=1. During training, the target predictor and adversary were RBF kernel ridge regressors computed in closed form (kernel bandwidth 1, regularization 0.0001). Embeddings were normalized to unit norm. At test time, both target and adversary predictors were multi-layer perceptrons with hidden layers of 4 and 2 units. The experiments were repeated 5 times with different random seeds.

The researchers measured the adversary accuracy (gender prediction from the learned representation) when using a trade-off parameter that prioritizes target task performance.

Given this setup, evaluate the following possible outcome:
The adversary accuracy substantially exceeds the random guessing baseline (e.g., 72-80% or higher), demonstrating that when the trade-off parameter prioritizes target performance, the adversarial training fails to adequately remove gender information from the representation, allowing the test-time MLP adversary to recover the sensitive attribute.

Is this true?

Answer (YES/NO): NO